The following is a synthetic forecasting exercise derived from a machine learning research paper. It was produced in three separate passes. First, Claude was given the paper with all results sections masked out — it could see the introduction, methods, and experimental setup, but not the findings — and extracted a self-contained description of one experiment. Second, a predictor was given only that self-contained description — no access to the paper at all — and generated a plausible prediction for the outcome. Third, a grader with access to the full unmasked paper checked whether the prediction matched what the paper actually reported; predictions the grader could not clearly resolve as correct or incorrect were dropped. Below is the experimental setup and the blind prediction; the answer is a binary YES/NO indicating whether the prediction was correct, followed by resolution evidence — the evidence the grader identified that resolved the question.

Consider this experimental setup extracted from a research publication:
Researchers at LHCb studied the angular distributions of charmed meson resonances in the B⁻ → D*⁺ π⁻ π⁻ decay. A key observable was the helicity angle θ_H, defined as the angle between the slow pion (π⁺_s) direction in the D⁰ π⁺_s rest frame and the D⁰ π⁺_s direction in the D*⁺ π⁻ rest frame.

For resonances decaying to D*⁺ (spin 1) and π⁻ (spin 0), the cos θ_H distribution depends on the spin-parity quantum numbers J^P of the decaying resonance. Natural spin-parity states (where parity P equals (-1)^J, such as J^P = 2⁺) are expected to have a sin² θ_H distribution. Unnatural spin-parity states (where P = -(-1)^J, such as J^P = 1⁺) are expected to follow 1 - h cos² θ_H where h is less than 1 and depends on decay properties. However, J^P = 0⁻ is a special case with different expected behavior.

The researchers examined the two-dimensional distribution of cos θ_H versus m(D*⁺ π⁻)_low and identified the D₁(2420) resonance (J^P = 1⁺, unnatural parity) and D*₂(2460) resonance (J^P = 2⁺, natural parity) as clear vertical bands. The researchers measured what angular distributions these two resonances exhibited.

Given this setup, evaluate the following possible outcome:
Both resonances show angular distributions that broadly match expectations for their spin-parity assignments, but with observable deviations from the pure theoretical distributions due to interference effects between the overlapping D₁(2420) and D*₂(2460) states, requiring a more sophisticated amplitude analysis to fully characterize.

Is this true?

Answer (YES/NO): NO